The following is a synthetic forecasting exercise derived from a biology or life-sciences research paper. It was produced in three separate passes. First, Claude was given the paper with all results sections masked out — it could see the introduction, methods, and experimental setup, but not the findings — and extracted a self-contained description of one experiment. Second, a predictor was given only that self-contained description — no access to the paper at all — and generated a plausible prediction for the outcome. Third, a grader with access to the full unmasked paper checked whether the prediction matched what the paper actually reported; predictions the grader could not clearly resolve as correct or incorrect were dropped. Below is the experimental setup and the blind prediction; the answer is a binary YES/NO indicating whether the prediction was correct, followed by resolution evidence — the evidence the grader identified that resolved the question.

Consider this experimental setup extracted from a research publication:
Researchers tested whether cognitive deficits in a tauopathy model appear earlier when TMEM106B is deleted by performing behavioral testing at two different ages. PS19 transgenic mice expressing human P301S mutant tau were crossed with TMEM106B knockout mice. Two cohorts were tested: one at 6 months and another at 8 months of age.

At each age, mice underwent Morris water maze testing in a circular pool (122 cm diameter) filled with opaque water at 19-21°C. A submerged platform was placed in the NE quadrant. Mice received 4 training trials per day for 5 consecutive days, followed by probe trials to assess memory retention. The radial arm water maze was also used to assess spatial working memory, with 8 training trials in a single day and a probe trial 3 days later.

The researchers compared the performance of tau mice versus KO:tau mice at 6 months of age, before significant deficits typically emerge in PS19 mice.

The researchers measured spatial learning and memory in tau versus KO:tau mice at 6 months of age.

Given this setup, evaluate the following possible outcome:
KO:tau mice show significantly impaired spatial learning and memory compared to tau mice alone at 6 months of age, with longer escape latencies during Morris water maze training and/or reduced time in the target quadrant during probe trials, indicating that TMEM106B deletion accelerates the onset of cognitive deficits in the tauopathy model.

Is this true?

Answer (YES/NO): YES